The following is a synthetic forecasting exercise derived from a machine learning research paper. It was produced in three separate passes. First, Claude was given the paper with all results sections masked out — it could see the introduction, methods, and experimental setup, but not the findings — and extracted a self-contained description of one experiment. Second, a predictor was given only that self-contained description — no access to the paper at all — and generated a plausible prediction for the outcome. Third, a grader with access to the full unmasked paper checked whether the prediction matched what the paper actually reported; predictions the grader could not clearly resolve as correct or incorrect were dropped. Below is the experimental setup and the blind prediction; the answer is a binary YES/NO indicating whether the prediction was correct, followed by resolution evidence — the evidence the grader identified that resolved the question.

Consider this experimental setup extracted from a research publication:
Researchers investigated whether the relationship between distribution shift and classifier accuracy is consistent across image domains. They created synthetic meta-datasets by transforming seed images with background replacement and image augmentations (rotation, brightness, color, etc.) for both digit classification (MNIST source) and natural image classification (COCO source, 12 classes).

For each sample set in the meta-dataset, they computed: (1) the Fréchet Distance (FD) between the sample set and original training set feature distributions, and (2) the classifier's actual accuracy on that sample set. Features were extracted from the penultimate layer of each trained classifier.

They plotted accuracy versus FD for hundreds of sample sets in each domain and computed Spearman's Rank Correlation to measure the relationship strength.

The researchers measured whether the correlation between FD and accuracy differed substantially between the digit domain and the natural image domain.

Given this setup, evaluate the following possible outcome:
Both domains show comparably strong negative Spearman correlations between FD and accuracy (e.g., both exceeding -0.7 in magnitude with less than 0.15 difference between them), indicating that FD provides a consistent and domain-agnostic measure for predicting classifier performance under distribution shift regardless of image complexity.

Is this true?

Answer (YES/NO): YES